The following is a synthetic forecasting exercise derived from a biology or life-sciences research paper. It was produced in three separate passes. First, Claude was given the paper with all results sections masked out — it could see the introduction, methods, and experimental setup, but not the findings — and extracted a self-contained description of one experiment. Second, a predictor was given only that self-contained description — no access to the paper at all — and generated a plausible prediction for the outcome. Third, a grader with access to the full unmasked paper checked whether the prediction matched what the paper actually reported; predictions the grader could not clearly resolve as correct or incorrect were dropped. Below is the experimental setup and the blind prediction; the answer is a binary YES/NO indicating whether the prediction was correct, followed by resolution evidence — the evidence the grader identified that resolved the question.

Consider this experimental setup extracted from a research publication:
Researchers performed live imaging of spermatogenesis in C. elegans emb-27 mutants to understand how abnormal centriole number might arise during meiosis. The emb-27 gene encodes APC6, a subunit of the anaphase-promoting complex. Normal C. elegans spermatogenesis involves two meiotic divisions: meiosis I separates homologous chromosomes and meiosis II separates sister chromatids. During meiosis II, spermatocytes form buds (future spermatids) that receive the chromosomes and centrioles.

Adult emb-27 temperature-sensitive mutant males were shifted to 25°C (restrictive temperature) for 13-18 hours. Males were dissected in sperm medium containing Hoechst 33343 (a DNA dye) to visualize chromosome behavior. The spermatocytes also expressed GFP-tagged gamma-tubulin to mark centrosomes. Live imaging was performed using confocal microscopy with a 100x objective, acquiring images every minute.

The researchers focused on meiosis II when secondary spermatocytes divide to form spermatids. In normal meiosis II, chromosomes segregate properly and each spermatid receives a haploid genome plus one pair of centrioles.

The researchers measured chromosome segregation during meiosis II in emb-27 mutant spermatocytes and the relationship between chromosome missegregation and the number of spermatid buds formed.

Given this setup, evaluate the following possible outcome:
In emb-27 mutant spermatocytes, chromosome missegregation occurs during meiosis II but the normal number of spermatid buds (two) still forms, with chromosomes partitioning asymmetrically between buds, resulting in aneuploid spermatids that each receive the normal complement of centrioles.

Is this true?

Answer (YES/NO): NO